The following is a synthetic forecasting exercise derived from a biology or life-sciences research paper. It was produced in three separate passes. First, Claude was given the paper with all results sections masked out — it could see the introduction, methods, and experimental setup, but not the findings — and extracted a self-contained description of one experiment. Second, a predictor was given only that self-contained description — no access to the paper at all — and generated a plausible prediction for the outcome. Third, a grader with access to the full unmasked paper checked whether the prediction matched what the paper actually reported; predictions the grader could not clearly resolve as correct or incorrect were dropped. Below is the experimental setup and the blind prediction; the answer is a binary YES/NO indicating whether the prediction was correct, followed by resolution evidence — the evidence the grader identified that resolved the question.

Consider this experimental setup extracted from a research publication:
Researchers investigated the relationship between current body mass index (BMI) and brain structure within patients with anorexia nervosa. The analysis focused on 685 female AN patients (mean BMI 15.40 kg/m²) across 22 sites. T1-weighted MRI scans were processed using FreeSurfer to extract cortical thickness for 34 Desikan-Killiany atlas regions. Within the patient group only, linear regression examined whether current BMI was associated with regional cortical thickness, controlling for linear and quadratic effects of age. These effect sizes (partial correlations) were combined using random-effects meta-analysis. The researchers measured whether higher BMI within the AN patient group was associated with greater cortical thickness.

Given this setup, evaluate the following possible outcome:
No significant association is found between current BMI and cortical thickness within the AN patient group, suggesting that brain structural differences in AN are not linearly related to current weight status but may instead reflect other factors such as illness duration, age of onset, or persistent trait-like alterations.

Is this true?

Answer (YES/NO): NO